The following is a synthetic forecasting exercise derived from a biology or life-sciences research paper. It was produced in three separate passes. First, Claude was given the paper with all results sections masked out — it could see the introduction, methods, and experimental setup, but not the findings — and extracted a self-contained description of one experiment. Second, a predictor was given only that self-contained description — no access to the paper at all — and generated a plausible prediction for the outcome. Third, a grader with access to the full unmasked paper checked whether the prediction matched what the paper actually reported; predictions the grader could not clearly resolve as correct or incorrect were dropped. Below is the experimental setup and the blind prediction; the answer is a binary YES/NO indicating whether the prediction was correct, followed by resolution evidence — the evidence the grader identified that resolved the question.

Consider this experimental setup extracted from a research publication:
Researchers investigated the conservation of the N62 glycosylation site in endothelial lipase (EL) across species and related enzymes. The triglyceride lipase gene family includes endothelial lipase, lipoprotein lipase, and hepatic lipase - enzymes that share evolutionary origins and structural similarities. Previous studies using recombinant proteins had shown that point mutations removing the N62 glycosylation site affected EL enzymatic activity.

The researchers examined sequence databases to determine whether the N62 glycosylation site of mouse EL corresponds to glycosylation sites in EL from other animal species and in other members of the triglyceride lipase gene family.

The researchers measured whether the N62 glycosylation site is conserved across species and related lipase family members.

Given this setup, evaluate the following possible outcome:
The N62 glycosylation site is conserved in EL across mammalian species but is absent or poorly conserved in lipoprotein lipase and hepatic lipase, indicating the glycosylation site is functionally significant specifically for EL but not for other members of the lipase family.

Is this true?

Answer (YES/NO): NO